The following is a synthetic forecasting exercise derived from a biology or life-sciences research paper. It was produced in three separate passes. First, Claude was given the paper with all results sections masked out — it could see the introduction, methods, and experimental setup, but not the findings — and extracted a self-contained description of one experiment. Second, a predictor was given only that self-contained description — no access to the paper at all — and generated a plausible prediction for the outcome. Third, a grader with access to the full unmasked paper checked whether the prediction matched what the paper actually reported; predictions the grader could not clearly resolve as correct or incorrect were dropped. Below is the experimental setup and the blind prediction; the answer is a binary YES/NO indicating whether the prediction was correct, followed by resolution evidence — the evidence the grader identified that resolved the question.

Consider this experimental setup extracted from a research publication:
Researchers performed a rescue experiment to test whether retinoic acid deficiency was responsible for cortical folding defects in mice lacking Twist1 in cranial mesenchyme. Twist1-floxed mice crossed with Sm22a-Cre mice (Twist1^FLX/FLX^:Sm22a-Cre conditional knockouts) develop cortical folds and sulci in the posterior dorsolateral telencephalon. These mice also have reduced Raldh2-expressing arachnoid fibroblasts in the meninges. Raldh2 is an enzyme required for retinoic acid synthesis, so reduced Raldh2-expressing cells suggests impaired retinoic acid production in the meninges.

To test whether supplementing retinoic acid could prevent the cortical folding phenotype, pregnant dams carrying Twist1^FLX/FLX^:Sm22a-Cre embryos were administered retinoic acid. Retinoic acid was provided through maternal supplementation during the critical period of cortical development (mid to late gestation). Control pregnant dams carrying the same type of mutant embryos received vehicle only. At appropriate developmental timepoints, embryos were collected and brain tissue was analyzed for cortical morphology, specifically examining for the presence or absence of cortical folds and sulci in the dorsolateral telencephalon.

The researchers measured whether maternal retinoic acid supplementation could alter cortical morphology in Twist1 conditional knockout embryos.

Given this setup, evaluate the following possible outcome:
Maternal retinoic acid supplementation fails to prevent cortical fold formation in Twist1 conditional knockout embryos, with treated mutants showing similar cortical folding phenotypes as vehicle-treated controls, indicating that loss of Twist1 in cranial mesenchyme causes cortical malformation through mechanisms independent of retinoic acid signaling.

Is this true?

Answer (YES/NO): NO